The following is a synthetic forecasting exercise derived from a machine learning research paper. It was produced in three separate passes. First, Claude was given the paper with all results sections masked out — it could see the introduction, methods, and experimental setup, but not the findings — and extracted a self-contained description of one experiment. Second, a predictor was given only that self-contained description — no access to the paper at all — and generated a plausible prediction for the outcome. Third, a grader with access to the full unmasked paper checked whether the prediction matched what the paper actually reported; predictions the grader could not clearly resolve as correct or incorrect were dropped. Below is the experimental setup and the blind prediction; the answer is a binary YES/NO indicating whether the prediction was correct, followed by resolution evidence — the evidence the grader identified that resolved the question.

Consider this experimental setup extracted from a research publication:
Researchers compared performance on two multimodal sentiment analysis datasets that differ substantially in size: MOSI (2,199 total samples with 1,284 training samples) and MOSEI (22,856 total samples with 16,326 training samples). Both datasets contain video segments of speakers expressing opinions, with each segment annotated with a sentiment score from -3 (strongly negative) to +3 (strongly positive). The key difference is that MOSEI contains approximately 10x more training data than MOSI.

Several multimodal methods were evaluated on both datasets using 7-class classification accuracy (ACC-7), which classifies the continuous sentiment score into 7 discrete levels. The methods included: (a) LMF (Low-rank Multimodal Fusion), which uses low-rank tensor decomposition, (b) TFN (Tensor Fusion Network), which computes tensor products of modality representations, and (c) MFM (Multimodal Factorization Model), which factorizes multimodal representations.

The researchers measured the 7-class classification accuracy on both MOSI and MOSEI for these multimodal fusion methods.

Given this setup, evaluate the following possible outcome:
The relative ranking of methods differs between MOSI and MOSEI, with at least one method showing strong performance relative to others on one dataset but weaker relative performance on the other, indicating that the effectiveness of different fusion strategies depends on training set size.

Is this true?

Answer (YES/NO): NO